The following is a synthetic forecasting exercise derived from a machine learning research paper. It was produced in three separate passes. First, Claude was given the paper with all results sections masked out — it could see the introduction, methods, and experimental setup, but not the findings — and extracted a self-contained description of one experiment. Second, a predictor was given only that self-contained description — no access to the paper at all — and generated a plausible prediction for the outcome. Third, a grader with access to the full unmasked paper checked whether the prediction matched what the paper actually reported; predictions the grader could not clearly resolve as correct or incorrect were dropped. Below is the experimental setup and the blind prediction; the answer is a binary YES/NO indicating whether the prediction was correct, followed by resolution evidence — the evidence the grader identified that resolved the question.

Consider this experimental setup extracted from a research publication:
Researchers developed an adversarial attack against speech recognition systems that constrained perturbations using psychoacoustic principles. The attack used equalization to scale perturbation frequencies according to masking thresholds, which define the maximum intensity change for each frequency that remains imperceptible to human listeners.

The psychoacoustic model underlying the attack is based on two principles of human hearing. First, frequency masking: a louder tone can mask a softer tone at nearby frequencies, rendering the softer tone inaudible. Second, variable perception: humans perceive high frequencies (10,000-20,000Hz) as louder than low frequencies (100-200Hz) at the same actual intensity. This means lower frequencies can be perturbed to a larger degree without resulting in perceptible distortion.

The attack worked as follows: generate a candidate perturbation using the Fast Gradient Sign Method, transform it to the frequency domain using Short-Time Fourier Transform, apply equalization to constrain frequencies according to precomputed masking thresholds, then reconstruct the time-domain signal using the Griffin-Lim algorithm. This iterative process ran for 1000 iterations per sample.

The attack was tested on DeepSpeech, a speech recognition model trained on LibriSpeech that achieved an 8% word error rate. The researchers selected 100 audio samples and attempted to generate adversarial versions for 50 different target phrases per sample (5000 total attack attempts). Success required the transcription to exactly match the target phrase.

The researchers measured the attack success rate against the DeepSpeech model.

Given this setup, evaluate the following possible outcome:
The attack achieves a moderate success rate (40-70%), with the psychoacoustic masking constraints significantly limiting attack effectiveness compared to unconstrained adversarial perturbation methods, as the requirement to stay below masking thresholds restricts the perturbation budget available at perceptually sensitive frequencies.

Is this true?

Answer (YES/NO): NO